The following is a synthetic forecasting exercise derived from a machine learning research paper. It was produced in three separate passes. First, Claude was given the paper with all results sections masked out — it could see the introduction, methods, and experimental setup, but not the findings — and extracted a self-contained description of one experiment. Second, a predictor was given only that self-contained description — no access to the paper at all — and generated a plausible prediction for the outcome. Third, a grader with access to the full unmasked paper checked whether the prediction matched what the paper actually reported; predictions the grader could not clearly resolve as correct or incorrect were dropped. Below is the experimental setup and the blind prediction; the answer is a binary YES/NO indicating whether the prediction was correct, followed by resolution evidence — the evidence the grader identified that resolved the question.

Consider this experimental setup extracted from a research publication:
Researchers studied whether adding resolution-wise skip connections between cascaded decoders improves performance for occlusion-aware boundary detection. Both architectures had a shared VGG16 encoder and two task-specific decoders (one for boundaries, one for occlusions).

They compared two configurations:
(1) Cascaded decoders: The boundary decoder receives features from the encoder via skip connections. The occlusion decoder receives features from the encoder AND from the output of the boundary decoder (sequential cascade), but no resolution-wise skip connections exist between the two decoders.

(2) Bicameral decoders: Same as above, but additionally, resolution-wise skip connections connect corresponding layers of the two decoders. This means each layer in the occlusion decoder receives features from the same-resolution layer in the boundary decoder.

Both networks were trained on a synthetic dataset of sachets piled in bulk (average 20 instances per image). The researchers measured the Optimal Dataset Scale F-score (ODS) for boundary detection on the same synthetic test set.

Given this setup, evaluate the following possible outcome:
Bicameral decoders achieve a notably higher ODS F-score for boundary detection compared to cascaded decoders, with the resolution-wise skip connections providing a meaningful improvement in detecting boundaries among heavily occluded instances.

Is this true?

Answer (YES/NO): NO